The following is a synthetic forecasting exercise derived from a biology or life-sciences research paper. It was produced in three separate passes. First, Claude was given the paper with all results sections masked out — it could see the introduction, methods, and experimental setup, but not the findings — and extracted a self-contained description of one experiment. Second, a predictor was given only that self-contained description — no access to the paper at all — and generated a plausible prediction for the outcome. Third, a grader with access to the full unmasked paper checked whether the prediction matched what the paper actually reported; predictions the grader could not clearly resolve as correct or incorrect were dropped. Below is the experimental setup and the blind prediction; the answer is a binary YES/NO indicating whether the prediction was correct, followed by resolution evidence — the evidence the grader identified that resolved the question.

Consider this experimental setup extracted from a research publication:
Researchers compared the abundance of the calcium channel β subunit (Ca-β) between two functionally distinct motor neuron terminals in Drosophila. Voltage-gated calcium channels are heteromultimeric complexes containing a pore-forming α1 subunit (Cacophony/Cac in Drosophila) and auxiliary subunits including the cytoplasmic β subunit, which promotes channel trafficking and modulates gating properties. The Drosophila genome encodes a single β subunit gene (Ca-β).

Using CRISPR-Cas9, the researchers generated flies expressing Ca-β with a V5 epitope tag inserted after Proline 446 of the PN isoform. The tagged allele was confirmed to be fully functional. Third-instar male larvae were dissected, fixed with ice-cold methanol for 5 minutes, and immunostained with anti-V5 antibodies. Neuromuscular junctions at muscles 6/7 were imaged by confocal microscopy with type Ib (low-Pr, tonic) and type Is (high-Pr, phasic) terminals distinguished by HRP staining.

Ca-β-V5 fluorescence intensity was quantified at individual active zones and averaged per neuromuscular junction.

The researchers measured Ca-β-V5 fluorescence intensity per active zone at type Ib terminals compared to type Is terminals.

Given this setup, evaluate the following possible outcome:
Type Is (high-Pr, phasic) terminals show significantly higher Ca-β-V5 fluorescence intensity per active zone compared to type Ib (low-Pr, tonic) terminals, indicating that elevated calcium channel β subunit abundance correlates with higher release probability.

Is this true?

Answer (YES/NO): NO